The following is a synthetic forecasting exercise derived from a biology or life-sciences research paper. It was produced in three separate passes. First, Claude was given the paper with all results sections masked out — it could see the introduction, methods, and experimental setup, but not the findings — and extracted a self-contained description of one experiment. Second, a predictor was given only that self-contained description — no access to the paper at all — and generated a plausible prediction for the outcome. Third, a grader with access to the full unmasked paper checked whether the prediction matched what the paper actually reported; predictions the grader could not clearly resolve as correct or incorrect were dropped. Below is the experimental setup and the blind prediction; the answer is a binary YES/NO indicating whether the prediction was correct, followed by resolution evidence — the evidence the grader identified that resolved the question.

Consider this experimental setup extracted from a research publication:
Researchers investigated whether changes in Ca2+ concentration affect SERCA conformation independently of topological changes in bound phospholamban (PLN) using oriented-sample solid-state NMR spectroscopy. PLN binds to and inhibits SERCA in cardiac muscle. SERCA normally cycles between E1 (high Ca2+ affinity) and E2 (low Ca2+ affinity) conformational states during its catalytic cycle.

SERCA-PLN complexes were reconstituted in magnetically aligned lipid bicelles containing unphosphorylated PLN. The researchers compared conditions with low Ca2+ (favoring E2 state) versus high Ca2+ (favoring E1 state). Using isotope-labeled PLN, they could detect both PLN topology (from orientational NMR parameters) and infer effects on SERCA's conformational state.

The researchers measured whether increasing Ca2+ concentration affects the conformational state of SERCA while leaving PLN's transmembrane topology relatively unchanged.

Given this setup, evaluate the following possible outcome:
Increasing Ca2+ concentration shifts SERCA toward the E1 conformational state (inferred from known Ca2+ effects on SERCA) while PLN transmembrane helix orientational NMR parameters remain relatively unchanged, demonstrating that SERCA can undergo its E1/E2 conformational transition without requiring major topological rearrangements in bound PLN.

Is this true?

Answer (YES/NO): YES